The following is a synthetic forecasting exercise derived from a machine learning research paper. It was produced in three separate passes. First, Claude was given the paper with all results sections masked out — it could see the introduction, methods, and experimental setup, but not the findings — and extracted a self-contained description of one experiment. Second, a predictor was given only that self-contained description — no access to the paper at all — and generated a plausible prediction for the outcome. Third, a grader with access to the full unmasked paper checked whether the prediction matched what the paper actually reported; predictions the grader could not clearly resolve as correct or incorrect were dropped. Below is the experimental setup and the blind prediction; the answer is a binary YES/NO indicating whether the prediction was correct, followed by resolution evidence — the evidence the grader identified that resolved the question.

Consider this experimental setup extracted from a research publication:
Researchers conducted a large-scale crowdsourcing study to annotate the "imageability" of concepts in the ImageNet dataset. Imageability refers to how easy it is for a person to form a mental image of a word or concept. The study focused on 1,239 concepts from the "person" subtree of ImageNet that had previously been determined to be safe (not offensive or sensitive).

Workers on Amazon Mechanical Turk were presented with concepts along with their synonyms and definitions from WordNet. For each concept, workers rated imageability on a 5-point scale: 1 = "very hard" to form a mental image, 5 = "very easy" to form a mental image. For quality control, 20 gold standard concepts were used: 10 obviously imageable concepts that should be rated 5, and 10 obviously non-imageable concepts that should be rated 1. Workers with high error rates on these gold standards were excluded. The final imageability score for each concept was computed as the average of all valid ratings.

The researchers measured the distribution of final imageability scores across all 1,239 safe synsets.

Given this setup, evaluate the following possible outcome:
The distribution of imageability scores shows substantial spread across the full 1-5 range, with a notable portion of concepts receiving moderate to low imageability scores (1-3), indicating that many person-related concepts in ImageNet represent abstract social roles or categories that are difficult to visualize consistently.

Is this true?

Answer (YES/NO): YES